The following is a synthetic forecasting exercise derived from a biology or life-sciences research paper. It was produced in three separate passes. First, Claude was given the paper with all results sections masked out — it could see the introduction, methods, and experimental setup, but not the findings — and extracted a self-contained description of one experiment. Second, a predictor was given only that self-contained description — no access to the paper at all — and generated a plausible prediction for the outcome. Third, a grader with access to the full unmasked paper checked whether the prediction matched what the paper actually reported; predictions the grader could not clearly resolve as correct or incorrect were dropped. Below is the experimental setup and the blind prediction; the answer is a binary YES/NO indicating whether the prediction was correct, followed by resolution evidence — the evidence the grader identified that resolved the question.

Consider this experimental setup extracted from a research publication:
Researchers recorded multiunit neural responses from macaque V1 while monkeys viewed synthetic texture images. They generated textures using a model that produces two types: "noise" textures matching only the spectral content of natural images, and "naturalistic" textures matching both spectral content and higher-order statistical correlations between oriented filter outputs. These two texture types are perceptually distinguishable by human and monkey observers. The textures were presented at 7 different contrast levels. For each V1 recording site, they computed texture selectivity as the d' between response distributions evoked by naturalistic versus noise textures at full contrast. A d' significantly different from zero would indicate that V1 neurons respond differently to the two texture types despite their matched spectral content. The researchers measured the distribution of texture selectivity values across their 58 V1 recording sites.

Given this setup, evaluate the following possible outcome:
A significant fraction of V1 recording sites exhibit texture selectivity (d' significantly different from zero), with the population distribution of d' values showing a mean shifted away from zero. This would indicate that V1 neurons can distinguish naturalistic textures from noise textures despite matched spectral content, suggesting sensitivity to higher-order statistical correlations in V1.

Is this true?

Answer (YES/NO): NO